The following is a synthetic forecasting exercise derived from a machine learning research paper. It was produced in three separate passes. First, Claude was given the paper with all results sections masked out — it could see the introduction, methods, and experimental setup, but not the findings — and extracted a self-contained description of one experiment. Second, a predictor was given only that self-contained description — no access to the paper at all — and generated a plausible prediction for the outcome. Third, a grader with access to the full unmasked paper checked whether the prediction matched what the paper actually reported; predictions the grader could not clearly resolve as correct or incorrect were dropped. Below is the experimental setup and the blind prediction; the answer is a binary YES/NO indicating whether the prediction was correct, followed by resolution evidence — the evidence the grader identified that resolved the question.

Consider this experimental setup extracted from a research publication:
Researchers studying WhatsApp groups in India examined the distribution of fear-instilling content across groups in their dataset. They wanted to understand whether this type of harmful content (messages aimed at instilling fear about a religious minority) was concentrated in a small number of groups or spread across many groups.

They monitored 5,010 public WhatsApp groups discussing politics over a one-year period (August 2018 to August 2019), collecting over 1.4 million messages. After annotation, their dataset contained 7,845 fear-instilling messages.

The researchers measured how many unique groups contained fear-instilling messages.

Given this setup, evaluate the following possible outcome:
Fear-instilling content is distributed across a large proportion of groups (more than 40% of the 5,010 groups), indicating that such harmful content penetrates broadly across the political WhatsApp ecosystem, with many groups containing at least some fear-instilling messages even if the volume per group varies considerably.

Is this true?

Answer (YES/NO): NO